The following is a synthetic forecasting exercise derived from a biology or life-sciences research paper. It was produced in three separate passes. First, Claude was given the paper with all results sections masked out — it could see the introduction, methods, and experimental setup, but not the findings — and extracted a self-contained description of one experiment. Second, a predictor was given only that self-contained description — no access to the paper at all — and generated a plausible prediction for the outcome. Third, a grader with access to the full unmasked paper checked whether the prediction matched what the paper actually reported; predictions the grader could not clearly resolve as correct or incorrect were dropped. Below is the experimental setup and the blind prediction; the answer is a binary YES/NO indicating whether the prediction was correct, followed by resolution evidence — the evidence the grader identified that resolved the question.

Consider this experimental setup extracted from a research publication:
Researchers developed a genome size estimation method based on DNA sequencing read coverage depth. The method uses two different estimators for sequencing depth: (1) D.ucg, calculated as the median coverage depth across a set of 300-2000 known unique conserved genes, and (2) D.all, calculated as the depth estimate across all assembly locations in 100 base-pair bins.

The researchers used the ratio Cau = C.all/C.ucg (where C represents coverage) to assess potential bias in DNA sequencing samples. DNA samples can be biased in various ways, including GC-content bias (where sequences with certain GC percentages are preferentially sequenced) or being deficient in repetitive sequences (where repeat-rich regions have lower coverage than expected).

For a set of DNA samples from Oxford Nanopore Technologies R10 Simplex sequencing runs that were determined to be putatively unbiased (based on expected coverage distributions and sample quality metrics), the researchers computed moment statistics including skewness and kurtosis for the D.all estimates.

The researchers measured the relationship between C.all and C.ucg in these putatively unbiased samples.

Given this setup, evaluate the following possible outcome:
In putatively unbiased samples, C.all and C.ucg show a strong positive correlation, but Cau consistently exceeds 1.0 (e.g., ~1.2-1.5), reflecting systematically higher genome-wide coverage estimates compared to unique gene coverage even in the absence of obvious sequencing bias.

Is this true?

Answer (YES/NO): YES